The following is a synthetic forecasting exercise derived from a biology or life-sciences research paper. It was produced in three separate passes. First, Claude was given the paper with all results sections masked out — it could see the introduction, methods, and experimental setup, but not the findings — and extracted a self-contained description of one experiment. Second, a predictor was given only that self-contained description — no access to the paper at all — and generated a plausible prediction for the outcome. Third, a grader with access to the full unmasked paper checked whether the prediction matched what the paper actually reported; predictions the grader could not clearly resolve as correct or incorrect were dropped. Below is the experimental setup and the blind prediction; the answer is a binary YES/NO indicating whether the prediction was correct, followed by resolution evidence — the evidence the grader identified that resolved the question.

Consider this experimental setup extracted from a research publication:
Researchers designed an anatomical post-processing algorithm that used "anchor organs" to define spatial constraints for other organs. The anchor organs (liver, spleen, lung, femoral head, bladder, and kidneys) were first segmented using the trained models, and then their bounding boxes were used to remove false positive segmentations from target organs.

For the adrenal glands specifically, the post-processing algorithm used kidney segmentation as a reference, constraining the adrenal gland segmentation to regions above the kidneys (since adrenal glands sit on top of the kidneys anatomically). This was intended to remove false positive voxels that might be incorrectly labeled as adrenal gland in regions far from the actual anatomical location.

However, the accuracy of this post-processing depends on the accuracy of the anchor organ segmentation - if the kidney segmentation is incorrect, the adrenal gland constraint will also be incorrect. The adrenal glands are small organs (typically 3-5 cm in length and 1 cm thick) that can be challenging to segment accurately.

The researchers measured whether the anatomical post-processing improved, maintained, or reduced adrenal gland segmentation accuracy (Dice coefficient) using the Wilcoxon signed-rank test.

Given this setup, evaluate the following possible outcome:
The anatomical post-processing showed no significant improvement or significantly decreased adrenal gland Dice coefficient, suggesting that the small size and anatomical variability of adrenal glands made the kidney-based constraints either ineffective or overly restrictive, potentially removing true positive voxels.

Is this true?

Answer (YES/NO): YES